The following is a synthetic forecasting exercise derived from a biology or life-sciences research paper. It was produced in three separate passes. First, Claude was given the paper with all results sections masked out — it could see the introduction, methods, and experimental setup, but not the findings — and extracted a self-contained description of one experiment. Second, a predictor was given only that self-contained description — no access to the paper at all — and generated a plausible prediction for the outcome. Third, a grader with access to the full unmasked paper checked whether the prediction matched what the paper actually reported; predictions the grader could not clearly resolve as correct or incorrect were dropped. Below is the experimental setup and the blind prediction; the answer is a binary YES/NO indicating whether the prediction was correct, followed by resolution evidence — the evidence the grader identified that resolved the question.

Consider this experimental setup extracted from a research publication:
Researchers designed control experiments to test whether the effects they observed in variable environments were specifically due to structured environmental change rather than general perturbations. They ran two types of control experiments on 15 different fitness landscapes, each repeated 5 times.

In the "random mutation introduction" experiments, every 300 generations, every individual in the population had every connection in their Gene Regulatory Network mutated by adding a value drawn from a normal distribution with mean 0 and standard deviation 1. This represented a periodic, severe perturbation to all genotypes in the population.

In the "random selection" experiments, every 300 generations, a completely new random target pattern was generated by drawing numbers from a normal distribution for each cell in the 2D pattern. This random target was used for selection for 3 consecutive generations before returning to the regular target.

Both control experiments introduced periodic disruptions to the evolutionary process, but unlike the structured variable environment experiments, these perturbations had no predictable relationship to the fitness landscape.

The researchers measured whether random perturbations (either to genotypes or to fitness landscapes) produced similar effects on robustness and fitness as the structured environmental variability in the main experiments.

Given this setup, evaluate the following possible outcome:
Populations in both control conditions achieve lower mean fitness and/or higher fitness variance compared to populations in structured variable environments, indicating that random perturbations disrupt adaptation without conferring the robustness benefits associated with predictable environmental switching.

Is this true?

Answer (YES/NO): NO